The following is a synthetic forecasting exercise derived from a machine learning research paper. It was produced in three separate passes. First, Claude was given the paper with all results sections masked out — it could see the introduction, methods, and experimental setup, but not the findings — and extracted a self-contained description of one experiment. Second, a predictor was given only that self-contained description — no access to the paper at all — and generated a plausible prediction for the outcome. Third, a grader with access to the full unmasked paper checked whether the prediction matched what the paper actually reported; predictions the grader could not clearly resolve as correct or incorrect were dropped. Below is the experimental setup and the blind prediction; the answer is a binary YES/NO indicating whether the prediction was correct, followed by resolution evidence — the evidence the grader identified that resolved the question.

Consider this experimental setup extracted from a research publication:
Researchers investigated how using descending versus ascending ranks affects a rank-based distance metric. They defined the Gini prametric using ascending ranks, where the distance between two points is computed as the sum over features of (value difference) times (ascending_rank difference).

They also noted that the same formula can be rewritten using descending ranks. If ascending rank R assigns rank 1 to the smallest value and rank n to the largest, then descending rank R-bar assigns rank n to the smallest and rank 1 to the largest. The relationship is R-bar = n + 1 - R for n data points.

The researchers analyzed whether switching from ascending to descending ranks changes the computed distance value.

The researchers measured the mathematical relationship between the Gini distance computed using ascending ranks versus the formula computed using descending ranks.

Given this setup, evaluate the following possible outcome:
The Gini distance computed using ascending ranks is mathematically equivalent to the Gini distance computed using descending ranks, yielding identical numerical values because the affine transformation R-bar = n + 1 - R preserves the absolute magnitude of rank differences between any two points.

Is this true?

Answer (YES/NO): NO